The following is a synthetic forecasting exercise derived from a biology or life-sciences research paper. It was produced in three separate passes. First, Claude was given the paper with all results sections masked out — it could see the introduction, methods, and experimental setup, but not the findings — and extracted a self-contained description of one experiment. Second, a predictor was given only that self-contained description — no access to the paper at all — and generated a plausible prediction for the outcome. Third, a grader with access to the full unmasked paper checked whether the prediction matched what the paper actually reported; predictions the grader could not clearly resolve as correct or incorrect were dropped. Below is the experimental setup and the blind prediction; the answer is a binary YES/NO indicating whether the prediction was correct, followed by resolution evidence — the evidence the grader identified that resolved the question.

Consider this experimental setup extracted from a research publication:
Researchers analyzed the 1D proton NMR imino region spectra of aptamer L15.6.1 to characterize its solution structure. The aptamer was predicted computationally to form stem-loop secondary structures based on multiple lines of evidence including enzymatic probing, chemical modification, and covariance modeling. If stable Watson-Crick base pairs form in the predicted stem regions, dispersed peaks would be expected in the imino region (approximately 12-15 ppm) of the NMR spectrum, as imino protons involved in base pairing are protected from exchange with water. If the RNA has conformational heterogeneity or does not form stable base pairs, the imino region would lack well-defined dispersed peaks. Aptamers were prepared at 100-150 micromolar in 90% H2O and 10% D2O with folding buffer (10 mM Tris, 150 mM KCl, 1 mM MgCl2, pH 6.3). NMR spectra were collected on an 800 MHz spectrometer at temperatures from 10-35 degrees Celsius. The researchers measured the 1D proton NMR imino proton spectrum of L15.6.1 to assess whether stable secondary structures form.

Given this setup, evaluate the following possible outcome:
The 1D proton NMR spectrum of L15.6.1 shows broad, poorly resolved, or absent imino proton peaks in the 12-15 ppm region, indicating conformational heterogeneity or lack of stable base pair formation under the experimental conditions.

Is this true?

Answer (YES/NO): YES